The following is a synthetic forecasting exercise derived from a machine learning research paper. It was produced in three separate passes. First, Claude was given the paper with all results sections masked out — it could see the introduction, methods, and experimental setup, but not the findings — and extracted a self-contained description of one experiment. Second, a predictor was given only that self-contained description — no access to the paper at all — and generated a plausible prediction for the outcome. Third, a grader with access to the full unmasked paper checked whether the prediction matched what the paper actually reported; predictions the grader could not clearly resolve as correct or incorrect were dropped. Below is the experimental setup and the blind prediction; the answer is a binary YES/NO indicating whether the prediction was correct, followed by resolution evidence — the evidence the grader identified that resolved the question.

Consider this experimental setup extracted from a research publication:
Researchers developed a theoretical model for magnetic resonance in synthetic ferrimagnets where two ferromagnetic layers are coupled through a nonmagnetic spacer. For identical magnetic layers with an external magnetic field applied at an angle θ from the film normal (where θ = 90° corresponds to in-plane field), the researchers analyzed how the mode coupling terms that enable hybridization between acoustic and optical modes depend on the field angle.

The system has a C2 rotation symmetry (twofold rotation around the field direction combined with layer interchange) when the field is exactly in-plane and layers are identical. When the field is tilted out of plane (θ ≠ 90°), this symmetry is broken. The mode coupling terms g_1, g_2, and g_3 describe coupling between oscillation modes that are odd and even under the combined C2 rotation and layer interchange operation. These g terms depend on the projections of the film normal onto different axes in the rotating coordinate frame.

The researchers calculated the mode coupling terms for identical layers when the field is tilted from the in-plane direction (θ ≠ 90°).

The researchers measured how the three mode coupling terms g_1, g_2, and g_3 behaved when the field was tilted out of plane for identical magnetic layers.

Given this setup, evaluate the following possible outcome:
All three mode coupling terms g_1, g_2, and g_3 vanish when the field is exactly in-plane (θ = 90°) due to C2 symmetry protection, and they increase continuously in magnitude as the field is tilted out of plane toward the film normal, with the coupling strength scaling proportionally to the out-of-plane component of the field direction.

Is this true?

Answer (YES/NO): NO